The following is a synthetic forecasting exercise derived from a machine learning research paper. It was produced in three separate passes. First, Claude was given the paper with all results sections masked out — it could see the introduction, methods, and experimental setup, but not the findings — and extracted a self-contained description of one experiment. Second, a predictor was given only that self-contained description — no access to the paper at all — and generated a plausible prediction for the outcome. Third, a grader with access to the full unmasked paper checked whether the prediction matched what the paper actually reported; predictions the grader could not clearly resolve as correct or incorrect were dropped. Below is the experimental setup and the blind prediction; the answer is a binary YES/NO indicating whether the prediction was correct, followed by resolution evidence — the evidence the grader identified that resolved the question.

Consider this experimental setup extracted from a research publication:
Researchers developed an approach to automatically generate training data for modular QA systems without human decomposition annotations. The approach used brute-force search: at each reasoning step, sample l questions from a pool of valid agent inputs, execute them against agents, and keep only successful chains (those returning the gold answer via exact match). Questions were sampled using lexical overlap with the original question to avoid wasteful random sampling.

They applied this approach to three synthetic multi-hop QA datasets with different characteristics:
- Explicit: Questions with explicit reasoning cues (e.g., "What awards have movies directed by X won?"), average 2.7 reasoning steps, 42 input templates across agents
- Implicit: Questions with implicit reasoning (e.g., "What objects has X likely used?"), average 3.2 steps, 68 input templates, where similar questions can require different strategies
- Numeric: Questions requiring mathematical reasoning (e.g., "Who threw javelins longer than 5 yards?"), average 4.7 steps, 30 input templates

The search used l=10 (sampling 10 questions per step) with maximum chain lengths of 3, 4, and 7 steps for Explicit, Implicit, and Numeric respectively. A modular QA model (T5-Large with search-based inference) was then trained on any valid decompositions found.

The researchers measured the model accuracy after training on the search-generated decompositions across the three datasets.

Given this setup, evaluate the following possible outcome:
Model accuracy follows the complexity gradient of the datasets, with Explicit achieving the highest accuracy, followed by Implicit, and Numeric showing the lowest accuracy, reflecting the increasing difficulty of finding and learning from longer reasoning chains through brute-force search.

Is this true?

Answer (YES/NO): NO